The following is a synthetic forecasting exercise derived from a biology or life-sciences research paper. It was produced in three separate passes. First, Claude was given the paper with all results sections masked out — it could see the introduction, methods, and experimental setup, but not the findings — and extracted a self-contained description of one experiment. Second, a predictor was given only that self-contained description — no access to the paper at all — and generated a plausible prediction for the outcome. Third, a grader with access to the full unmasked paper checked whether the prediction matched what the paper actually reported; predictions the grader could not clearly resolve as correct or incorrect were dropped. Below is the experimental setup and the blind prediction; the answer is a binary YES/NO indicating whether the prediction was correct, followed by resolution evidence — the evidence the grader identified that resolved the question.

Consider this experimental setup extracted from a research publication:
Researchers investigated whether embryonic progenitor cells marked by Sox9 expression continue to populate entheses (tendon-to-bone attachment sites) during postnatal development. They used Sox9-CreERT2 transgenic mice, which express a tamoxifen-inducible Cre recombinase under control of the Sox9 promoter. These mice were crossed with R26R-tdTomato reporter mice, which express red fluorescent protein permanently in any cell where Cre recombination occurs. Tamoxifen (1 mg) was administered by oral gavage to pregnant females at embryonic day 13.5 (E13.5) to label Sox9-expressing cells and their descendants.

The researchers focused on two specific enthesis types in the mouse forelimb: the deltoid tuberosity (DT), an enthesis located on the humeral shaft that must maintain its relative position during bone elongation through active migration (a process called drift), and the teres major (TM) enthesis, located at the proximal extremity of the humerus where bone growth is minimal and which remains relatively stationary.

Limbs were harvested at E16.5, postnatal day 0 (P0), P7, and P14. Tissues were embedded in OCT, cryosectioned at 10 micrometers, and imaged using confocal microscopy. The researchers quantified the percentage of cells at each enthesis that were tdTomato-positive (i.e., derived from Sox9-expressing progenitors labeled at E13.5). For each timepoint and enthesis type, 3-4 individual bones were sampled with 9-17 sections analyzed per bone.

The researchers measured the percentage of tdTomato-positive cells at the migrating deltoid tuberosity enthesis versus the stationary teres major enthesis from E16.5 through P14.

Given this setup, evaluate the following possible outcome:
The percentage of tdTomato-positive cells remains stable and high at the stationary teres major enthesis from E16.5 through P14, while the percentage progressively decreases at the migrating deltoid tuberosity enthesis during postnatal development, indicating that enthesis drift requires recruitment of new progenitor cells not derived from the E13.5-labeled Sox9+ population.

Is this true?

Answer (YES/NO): NO